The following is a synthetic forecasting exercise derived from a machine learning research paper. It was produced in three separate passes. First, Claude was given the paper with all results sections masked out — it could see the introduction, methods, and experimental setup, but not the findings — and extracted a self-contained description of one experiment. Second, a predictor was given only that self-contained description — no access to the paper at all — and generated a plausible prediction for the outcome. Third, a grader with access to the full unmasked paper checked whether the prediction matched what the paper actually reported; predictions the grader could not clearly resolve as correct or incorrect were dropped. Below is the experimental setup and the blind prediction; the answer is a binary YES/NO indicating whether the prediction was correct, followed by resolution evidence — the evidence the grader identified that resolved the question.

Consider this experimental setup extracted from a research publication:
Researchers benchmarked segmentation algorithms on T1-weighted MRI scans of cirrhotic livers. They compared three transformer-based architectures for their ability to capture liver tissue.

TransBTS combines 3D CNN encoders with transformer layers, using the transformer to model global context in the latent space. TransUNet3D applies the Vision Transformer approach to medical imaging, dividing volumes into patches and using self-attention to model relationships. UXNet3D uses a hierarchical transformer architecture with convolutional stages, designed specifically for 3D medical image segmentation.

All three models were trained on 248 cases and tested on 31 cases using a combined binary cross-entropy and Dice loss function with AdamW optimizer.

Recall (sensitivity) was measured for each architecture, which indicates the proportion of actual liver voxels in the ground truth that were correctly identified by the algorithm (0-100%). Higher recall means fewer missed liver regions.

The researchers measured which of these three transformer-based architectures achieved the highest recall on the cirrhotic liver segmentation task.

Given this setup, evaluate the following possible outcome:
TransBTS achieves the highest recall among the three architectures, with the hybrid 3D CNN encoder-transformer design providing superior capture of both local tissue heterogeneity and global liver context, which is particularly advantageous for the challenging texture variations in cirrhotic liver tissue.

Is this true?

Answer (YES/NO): NO